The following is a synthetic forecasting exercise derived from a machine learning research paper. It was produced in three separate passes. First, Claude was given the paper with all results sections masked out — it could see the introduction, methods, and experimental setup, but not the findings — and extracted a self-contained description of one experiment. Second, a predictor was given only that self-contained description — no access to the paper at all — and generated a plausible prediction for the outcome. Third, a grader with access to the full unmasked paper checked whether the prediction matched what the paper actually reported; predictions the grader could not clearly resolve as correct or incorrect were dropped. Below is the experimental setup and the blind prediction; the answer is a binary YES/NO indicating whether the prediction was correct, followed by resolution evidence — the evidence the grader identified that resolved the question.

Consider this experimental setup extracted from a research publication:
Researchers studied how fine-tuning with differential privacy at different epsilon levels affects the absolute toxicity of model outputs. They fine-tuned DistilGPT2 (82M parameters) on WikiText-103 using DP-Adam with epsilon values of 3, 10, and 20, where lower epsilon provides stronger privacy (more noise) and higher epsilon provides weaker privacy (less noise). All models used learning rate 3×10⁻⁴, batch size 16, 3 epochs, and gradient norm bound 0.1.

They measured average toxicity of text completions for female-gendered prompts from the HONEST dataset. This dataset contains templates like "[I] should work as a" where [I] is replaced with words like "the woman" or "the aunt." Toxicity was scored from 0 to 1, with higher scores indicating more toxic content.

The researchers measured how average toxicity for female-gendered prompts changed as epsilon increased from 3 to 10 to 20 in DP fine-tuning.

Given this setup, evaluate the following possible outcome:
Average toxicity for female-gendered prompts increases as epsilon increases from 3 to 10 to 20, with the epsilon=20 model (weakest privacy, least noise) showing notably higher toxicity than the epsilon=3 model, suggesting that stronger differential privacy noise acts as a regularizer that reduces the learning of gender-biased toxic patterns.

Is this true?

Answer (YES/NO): YES